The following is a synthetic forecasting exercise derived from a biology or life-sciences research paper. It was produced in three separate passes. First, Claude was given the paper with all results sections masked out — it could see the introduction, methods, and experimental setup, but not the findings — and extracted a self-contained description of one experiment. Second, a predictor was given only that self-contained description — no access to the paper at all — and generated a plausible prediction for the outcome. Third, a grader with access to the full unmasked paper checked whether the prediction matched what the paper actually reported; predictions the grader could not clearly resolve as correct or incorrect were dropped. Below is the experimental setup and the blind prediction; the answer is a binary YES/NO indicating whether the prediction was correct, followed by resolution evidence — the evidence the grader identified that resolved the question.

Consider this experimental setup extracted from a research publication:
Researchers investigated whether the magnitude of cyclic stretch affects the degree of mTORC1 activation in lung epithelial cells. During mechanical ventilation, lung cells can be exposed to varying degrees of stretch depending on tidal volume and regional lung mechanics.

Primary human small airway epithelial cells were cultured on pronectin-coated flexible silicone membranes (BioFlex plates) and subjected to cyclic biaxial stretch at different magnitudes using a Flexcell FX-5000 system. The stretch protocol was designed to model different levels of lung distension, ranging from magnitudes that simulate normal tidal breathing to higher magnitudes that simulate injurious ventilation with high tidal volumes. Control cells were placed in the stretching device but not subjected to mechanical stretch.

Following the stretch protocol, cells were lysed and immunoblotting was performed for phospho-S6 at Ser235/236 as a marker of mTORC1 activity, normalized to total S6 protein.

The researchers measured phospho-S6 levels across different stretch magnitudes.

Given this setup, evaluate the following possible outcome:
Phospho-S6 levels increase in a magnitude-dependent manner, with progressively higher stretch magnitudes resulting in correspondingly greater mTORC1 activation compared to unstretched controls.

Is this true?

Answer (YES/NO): YES